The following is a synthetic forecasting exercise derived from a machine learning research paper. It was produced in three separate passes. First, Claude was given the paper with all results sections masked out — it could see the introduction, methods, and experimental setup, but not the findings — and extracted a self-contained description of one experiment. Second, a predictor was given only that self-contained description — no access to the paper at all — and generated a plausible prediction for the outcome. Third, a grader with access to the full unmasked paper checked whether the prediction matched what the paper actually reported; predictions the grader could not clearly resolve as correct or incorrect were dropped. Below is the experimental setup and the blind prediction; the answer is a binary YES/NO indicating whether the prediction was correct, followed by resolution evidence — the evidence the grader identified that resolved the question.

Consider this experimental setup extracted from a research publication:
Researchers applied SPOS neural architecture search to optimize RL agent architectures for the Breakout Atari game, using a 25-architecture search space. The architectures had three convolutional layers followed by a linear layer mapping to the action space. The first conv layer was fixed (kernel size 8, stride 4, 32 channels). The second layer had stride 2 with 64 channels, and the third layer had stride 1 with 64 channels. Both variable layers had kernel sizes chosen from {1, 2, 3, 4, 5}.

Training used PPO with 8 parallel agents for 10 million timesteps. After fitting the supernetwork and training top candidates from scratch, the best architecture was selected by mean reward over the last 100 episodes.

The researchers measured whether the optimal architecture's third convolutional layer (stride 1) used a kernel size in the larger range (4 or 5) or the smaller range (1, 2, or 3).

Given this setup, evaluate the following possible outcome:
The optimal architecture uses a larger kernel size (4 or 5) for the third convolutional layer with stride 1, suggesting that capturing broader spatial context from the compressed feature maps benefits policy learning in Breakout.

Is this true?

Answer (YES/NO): YES